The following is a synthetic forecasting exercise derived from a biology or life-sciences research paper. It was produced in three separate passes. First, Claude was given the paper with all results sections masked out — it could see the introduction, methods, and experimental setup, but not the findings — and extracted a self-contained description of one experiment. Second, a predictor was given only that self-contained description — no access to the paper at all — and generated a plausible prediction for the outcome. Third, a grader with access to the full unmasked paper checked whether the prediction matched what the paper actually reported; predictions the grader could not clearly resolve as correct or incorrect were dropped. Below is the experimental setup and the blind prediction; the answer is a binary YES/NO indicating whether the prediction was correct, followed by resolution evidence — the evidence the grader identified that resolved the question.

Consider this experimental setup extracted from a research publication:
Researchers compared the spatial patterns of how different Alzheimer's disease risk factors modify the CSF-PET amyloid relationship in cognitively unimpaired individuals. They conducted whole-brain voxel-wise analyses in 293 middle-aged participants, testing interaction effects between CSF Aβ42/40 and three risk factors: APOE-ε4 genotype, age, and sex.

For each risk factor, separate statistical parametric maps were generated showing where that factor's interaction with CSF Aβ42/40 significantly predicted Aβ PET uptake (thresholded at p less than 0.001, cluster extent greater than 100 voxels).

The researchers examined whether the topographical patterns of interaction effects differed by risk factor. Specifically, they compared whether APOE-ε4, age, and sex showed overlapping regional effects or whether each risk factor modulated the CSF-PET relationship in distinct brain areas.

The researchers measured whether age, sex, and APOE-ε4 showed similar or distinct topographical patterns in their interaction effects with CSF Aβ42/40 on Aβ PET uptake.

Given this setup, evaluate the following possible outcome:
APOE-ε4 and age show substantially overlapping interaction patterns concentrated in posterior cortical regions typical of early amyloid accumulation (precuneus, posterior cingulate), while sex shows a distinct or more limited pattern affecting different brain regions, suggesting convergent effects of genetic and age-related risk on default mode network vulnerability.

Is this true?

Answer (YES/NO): NO